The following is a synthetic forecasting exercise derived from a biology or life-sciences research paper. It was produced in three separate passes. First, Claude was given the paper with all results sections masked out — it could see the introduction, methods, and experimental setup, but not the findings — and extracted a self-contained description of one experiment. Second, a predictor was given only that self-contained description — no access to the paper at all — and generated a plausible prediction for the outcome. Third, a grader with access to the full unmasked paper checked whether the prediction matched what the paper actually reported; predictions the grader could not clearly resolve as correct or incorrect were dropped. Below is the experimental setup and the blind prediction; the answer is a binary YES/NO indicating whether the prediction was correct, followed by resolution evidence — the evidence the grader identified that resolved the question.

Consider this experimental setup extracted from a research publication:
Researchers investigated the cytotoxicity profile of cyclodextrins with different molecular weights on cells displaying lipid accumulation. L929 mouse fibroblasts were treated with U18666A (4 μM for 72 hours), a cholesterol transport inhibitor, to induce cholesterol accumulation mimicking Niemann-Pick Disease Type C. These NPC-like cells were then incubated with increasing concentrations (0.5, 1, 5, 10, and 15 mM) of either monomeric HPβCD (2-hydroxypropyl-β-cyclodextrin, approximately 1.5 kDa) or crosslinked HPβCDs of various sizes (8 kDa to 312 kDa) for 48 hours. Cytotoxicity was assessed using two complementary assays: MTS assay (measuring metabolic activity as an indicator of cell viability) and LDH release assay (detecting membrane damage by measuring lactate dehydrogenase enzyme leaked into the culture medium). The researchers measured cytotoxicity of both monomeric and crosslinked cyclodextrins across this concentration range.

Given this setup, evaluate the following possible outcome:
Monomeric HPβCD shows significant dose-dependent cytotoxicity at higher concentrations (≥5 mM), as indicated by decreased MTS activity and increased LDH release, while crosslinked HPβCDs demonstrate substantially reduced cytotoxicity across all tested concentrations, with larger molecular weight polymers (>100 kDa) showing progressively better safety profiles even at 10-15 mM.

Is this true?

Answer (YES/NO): NO